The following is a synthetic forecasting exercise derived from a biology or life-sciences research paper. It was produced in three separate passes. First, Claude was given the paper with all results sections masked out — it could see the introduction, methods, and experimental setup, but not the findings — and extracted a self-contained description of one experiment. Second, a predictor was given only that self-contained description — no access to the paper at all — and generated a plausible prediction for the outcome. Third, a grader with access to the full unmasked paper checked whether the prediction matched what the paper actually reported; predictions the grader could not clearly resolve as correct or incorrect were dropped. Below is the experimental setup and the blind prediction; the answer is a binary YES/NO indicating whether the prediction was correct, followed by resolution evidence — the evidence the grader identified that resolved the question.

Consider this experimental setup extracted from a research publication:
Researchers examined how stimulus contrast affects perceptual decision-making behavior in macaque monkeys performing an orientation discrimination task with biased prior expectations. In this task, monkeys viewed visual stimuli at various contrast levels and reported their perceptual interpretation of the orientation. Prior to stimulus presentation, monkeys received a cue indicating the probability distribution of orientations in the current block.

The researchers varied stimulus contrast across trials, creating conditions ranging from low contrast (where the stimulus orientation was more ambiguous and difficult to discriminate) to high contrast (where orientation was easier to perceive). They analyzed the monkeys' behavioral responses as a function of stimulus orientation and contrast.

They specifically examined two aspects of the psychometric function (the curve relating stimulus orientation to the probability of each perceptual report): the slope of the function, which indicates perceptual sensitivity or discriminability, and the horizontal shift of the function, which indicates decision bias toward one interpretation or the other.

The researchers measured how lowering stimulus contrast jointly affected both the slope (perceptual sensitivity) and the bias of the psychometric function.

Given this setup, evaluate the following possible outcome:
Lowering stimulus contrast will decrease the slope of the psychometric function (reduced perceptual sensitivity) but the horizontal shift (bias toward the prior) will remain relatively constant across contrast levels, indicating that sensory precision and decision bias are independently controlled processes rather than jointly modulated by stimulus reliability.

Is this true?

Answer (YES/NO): NO